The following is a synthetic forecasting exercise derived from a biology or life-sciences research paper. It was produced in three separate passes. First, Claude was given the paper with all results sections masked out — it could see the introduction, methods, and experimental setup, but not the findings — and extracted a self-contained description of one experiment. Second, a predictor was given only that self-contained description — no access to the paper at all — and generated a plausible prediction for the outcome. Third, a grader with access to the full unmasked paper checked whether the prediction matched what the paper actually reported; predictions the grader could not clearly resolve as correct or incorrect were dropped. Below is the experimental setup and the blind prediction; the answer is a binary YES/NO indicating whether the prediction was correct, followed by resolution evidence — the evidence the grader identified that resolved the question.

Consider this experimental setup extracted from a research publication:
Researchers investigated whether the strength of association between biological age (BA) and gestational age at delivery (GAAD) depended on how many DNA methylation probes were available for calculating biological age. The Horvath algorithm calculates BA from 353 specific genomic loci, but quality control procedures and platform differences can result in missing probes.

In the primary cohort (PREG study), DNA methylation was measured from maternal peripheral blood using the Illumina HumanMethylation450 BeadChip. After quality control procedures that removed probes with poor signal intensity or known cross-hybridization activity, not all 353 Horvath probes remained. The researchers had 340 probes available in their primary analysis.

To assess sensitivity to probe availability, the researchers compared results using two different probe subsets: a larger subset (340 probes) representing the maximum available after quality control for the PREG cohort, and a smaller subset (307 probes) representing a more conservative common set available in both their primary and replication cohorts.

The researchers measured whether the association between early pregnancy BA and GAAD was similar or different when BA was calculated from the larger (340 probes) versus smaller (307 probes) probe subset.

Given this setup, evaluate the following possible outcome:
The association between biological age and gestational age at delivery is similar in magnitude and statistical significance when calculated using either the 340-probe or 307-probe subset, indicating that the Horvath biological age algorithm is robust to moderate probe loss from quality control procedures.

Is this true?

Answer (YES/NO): NO